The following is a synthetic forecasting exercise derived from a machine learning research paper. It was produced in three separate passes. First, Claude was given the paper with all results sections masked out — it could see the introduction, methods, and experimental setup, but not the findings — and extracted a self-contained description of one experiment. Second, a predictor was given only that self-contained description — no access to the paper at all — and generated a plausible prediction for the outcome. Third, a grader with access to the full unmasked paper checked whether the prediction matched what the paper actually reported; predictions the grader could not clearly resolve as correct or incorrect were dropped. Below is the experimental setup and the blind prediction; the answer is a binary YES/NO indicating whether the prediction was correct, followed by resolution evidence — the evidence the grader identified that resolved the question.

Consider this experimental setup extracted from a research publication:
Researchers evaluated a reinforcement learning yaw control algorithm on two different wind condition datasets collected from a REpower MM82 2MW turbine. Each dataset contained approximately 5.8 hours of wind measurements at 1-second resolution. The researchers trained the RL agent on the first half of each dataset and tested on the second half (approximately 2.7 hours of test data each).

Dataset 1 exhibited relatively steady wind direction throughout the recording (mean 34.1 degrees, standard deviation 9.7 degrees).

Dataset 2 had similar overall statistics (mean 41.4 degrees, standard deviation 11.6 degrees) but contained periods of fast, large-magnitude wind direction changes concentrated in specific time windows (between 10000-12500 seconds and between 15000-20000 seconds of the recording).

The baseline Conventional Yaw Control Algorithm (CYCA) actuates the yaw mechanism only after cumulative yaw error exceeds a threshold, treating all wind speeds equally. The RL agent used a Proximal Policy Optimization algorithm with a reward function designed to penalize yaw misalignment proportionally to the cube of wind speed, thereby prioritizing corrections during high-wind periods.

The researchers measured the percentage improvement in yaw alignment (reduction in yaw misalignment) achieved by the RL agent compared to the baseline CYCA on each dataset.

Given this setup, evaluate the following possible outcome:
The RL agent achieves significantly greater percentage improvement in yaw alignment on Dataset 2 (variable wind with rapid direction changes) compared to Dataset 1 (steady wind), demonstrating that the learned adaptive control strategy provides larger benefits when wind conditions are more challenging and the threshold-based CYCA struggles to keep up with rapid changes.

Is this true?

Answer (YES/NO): YES